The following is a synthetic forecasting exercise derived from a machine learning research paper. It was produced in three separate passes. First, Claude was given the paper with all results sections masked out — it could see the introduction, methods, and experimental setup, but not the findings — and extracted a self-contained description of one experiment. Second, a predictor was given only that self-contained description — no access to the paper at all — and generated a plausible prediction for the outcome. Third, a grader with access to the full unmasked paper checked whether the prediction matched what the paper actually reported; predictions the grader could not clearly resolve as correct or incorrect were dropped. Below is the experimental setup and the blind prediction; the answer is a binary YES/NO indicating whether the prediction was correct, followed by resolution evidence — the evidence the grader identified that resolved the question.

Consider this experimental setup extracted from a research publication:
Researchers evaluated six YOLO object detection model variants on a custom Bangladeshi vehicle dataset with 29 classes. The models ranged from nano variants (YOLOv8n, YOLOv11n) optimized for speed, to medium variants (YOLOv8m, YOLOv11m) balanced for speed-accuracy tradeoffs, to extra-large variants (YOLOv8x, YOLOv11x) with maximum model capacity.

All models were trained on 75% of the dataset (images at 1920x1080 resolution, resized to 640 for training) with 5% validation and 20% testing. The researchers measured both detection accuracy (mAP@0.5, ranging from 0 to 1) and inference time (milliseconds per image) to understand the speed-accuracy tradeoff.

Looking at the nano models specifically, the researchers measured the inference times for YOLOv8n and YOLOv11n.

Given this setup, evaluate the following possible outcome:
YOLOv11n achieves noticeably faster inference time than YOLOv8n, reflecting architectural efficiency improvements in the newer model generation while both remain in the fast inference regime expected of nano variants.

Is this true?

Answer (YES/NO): NO